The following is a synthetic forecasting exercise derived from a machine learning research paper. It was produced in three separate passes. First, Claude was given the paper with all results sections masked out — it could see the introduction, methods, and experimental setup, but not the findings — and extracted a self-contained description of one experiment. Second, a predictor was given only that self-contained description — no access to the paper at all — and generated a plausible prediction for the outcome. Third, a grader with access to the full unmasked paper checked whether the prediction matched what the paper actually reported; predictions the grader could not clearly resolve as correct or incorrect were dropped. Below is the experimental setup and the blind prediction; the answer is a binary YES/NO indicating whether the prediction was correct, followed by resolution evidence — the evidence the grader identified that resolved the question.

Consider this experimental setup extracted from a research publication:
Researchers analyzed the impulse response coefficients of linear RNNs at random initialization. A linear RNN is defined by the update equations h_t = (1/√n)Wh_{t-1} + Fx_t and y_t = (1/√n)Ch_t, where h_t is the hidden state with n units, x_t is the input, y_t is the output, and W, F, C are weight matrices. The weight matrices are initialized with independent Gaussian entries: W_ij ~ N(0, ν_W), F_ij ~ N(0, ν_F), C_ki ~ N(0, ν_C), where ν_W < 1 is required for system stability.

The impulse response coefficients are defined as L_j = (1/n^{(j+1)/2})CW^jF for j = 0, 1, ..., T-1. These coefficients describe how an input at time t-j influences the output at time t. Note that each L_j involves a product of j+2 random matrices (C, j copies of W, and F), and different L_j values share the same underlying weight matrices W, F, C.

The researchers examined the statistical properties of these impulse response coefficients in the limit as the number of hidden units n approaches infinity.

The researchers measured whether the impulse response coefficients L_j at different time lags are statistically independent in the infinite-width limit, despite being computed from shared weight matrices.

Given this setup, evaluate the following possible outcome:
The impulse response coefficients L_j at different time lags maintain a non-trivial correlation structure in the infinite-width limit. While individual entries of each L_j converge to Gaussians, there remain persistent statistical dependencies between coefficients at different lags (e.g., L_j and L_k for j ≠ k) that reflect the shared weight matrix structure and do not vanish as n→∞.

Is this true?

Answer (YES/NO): NO